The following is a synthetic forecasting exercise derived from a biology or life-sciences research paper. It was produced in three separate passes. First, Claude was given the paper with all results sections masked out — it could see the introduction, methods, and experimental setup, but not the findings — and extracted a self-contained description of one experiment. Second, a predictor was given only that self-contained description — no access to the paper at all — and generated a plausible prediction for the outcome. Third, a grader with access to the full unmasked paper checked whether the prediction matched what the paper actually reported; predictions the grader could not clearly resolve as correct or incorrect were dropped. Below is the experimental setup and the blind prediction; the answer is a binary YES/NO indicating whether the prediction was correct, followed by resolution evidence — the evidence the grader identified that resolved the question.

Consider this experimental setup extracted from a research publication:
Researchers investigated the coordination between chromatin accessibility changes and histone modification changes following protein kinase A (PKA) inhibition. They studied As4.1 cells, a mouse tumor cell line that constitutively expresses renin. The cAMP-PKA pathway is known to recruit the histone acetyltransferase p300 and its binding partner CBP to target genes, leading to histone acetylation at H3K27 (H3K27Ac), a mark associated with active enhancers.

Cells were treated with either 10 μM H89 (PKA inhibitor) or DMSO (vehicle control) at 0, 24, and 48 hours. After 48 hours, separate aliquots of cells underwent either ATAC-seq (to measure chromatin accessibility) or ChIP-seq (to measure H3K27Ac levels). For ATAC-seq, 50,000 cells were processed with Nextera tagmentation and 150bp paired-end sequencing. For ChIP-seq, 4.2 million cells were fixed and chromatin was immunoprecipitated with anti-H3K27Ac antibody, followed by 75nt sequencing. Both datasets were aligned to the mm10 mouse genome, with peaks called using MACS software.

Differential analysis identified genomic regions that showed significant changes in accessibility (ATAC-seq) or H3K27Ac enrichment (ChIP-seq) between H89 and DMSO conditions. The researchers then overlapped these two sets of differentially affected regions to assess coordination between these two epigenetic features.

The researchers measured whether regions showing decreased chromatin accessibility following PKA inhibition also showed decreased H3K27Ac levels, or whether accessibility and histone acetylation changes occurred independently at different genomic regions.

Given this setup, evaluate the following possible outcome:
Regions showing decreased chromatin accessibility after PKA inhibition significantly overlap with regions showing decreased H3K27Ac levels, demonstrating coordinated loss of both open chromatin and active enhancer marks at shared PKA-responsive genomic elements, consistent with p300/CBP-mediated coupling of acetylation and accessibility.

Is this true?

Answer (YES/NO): YES